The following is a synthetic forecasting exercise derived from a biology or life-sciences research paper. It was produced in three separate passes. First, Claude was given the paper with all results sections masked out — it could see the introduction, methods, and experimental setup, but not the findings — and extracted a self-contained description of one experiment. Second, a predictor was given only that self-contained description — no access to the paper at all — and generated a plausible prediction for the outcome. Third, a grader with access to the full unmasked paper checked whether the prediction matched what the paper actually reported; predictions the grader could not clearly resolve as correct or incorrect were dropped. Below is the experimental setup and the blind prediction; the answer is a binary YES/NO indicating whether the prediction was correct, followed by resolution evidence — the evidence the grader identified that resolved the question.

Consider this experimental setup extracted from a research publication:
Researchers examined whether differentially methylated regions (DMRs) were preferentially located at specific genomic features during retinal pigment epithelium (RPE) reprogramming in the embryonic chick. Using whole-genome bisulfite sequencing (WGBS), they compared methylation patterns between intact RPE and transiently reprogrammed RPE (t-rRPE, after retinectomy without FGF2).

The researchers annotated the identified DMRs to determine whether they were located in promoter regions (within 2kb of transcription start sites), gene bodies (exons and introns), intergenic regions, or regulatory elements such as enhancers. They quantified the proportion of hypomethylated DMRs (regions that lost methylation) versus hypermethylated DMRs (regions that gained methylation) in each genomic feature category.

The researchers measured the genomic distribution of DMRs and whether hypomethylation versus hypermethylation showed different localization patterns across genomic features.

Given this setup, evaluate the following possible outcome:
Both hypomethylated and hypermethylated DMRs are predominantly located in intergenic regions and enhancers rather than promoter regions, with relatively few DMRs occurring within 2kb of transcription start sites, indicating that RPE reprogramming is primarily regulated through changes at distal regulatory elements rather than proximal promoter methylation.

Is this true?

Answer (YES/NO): NO